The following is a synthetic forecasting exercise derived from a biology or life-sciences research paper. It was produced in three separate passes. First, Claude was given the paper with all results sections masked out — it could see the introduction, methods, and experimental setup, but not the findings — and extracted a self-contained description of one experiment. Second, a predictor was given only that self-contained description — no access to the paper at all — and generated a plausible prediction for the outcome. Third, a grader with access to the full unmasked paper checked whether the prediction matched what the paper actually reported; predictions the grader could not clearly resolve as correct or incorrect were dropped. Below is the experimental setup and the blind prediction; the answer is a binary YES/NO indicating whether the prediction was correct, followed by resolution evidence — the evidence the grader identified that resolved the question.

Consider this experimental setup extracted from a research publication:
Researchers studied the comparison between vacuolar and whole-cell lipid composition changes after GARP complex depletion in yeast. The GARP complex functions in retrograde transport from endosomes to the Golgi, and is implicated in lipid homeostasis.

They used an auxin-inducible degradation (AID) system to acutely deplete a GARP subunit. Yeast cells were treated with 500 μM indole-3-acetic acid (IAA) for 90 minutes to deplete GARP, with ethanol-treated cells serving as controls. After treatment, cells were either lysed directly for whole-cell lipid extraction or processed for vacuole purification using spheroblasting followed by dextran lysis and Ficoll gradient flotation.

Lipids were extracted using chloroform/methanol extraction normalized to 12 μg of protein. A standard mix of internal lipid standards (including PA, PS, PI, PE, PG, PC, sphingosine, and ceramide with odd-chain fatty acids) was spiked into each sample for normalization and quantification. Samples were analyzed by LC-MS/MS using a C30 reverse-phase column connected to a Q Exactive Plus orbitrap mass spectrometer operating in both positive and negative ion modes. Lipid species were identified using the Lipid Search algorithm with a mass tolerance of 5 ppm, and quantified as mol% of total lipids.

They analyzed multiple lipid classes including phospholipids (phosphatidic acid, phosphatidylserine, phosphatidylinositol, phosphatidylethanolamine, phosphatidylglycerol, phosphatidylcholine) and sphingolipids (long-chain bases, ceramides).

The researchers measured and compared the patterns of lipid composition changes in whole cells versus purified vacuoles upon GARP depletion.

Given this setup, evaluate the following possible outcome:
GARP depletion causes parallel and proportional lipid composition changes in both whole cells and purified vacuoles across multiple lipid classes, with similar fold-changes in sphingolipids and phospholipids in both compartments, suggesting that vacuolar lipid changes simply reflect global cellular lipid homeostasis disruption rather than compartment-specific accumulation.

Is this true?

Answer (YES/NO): NO